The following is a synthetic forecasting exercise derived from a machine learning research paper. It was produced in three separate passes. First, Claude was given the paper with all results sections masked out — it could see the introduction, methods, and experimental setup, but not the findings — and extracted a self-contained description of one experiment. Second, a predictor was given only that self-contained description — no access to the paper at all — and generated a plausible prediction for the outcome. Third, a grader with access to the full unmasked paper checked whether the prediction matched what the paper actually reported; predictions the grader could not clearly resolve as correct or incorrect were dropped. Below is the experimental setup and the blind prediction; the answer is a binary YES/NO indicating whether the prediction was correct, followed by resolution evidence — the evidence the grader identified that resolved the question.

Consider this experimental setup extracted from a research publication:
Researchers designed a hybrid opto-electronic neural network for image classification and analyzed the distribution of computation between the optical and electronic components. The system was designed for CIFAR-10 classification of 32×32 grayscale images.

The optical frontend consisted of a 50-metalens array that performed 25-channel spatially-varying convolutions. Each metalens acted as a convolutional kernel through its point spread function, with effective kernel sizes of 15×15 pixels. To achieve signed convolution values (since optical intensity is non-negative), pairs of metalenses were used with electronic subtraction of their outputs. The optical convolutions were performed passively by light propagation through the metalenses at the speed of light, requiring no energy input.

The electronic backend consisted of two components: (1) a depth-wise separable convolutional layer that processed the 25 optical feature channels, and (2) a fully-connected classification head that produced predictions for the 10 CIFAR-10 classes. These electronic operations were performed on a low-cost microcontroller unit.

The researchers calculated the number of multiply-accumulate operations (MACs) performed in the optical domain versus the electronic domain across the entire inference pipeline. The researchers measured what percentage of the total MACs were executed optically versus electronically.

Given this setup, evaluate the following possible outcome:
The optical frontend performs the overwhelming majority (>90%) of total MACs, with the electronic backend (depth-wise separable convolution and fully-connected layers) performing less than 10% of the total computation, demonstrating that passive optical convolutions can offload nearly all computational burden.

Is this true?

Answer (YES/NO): YES